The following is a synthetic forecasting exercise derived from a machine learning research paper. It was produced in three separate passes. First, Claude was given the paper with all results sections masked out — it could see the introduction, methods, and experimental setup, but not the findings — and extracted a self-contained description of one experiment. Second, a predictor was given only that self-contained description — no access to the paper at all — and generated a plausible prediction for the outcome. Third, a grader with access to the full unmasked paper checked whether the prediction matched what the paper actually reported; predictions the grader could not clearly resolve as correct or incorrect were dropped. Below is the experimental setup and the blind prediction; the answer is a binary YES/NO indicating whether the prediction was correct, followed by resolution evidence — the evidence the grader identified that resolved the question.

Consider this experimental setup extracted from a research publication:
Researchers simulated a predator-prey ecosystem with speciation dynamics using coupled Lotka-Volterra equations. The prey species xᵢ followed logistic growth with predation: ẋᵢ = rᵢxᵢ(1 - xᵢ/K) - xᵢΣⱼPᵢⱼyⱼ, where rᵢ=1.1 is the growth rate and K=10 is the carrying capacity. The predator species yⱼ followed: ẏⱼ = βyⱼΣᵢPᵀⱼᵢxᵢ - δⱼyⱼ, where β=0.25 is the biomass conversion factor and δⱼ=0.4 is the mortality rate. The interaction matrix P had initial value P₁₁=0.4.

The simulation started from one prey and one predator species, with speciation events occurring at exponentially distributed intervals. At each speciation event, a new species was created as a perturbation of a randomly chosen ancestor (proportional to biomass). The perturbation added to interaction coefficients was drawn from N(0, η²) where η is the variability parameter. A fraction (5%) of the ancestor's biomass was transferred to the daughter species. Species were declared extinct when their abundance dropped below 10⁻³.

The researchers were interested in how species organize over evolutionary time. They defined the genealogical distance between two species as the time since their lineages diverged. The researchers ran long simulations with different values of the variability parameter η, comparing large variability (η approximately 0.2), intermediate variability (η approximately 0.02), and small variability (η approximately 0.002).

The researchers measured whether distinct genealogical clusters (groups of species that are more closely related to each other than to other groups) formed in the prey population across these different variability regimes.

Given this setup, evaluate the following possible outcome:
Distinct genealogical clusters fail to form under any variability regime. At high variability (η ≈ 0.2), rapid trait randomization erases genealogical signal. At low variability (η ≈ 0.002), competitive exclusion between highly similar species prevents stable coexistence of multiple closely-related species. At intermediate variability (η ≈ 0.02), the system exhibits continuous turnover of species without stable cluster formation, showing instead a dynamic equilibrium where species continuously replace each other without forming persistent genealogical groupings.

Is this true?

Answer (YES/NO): NO